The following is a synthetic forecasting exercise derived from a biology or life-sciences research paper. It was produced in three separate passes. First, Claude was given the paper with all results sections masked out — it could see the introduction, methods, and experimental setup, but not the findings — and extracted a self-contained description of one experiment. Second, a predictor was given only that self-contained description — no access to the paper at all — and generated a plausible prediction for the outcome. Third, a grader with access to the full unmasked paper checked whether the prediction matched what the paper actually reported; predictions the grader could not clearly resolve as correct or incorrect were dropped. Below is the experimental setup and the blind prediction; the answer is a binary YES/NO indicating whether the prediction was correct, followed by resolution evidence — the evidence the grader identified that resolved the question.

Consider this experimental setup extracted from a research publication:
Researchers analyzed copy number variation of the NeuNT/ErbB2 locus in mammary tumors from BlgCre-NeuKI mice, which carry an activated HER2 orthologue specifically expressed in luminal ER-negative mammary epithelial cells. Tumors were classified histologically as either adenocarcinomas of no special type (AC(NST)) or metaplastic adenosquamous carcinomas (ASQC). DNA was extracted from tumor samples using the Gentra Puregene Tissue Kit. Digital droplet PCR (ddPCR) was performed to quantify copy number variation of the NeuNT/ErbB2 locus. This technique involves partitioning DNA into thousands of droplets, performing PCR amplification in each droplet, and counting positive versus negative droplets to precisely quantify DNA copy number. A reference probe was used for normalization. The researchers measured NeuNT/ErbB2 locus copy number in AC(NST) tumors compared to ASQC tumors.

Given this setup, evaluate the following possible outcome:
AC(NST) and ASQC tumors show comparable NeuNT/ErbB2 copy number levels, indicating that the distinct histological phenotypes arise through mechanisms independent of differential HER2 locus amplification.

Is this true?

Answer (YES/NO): NO